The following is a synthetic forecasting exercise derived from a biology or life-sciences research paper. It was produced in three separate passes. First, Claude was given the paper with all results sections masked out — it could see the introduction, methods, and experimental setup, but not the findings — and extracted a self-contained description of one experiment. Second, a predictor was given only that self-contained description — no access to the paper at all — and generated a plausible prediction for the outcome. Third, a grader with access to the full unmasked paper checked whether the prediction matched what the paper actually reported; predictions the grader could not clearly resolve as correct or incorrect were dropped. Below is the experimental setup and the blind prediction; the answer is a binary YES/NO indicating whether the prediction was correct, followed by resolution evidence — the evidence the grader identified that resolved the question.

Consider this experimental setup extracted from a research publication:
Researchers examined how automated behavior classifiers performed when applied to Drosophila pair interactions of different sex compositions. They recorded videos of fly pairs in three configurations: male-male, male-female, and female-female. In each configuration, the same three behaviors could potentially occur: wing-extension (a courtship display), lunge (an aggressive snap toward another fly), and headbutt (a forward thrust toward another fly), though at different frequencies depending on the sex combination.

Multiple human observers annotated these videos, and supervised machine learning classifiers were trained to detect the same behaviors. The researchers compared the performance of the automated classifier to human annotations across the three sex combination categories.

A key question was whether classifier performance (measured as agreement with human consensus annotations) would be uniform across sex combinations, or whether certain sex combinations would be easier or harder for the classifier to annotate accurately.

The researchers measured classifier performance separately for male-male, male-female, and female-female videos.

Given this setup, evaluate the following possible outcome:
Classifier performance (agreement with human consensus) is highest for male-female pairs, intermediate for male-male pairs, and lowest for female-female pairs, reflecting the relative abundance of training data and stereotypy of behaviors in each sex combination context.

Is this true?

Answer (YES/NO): NO